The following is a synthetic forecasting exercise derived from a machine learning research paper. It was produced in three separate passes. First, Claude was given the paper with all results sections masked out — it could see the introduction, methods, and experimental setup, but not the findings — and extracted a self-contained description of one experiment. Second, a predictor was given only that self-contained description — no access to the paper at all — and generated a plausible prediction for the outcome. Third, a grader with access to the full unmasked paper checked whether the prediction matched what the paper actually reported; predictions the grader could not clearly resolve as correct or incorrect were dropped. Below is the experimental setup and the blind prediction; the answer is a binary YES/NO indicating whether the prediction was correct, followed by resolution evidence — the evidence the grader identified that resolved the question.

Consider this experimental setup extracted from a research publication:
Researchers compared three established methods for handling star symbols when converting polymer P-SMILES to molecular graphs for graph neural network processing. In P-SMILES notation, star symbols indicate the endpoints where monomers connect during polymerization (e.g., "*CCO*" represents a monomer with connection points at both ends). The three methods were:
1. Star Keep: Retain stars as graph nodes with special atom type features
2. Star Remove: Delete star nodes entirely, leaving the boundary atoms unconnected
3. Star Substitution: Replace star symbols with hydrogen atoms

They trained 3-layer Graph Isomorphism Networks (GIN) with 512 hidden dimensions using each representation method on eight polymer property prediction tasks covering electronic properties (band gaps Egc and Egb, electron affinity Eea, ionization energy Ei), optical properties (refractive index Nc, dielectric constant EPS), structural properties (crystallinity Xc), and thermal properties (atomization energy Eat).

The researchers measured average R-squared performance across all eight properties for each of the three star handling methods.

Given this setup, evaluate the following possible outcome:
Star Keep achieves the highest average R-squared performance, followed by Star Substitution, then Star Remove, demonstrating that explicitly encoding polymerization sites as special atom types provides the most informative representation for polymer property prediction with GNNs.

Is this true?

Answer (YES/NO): NO